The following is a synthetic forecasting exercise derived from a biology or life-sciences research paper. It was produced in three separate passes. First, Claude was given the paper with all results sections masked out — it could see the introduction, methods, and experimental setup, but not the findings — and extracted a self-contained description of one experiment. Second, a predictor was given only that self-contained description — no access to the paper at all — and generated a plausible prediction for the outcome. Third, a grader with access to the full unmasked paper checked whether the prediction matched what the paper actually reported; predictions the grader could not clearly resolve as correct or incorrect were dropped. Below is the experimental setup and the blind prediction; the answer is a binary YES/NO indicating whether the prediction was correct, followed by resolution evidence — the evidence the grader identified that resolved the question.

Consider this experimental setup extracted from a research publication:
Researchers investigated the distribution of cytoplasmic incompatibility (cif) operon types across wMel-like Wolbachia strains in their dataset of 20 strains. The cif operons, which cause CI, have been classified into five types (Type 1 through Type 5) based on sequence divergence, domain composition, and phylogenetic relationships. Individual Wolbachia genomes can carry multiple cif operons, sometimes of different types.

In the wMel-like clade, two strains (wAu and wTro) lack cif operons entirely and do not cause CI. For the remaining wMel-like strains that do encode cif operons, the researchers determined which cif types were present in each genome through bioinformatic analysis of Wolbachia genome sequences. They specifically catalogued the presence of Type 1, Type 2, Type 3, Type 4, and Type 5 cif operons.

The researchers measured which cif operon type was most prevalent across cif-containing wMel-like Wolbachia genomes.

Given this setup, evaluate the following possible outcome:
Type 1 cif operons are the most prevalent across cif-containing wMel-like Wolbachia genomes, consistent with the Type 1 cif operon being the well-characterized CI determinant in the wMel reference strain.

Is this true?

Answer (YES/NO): YES